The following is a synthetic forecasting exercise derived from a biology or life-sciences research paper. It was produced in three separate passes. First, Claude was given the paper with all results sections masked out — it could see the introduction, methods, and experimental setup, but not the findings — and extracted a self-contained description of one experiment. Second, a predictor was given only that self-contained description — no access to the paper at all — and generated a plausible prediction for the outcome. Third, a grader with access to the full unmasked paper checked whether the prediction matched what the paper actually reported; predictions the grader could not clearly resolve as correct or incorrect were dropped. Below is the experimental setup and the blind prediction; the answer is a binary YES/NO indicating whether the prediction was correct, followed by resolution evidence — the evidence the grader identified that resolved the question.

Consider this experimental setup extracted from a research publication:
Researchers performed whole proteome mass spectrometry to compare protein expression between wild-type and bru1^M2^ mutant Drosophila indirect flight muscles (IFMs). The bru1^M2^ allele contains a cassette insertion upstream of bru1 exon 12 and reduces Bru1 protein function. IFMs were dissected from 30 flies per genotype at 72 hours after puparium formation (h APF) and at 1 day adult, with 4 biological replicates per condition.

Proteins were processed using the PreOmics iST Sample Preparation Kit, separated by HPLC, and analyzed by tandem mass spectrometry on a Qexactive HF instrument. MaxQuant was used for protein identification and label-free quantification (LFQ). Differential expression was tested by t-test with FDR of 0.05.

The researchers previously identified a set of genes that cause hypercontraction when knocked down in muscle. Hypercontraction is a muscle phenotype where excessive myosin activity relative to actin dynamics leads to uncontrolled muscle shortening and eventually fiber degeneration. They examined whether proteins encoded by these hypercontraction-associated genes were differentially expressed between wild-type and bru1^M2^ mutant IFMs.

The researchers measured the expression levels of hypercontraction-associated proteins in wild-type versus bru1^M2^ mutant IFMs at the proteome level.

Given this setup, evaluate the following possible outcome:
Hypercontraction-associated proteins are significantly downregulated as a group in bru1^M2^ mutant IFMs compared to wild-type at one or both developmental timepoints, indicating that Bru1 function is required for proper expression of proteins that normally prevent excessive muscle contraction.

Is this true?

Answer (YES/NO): NO